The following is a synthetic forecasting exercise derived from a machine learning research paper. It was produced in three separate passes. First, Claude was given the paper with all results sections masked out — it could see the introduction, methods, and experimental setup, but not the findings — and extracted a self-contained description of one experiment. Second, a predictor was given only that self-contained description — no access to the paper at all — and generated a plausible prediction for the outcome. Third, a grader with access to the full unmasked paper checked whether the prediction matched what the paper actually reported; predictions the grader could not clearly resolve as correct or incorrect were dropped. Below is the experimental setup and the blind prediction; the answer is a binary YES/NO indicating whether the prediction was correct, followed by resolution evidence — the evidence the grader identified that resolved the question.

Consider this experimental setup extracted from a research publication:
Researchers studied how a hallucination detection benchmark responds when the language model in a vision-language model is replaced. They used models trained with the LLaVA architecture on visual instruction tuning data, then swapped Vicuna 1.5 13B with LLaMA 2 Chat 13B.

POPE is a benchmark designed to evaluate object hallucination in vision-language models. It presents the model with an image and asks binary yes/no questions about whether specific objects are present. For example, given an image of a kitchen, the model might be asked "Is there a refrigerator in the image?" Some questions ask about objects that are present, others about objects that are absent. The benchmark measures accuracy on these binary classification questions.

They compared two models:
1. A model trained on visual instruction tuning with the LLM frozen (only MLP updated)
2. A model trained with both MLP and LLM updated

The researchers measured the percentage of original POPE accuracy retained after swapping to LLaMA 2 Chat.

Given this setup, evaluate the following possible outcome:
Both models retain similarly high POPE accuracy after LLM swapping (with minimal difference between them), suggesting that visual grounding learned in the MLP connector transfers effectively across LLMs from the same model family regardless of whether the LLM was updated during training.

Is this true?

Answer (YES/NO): NO